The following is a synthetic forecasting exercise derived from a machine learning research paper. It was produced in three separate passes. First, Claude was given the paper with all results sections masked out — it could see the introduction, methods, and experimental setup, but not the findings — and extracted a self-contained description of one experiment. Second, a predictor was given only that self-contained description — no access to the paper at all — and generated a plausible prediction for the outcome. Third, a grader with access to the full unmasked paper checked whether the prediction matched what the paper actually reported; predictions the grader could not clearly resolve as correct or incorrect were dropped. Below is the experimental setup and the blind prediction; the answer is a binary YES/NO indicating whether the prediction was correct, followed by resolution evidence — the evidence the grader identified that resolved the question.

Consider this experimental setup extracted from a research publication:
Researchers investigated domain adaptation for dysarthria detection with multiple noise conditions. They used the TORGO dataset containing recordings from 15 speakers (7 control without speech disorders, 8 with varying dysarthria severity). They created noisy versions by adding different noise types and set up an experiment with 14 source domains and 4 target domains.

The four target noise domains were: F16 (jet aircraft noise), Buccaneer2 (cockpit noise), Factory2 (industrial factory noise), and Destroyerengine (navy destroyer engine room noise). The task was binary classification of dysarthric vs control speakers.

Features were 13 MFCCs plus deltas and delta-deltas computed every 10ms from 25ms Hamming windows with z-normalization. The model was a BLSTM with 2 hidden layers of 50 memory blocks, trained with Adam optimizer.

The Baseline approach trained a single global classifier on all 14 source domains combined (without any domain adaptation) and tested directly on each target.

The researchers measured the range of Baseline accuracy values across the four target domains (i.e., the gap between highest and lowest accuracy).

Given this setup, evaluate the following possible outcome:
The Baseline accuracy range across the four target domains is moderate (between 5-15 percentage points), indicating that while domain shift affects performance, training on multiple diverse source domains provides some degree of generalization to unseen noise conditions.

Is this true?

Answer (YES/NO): NO